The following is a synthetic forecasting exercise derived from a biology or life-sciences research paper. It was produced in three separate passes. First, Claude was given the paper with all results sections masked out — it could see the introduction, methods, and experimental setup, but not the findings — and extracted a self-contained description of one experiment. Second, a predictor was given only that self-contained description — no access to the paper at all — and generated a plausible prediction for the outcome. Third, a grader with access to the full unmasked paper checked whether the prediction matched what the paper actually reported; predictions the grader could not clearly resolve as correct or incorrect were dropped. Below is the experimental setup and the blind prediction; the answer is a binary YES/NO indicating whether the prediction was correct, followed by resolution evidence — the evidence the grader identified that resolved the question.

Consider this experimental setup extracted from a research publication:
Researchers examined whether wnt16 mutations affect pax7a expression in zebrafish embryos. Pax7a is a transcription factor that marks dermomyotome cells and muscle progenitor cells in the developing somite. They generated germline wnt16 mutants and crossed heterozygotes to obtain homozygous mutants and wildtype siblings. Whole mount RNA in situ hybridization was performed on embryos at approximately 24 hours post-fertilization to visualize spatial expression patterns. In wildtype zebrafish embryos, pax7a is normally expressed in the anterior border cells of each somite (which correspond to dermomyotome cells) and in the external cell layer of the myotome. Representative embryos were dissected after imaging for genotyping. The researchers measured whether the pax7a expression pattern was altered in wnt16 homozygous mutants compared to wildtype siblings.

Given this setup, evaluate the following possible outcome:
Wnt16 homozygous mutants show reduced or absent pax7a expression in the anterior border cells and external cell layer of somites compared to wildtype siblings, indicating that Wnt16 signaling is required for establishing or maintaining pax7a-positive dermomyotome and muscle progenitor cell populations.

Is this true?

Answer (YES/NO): NO